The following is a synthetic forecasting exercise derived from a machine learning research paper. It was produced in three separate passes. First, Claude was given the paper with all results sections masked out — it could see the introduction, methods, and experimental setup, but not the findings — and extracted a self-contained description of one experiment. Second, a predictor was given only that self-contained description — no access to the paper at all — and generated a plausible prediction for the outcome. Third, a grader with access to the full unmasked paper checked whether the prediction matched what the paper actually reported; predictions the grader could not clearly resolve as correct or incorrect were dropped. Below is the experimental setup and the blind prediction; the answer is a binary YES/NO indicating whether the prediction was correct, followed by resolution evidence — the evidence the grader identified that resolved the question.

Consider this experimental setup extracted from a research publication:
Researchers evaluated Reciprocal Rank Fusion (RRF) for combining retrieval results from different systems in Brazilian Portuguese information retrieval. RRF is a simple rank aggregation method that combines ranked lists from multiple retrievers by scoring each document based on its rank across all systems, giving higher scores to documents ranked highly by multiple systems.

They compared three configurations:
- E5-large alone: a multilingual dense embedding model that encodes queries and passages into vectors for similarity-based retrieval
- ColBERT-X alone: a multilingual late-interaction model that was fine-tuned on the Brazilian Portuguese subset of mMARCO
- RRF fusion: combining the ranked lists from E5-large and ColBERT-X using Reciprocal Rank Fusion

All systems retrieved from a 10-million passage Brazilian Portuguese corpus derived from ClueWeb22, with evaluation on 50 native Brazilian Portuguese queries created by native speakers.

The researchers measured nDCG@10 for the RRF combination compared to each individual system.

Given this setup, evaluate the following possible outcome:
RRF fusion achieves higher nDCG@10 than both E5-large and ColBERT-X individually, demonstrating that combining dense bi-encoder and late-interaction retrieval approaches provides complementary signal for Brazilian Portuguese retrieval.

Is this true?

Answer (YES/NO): YES